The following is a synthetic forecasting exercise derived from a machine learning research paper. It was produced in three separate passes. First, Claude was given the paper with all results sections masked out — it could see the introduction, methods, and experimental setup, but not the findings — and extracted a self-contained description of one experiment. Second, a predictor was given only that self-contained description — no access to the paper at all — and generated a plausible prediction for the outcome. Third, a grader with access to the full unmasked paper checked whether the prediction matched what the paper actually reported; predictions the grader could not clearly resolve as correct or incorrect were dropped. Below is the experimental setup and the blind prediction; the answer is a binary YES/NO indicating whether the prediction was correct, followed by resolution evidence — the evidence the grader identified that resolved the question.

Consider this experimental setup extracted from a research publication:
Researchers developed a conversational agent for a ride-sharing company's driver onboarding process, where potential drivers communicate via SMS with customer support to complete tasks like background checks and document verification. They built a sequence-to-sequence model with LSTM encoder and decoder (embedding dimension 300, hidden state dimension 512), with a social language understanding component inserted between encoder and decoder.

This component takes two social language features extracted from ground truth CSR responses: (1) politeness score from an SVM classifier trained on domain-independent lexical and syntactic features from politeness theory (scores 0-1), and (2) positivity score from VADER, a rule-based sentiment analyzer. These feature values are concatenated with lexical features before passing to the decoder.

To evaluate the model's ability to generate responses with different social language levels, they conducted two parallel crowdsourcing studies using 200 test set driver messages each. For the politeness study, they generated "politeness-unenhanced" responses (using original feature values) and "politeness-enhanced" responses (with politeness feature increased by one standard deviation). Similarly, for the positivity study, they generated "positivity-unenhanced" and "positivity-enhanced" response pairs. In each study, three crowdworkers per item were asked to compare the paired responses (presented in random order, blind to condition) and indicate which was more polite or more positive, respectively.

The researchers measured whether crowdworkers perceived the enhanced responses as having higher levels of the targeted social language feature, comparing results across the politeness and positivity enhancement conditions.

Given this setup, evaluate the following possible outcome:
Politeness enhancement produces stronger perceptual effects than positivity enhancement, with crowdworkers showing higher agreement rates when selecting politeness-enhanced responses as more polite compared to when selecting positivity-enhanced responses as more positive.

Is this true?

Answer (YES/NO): YES